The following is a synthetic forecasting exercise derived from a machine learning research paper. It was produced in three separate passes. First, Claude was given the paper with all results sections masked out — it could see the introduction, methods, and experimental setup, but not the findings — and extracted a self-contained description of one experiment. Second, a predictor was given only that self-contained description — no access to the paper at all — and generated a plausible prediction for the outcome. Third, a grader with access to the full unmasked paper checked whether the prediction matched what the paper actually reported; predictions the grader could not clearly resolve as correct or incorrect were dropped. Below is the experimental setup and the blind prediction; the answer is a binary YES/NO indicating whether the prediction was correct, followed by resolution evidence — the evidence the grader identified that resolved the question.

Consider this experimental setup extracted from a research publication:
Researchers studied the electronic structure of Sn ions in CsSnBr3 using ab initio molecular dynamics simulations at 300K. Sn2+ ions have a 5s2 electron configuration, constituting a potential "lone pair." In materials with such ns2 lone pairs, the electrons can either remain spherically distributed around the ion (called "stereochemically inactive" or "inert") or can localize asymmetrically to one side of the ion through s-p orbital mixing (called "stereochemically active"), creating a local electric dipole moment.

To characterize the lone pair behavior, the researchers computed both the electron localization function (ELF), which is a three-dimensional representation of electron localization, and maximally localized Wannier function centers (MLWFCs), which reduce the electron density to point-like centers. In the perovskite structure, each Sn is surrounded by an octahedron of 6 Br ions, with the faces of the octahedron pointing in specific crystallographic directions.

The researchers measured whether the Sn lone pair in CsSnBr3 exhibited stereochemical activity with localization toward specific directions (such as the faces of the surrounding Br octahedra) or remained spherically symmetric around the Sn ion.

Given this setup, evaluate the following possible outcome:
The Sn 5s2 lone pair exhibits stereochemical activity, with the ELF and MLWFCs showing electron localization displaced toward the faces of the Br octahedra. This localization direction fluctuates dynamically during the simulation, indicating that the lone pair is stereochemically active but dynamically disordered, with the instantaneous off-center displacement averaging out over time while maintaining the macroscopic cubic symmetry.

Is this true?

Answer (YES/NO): YES